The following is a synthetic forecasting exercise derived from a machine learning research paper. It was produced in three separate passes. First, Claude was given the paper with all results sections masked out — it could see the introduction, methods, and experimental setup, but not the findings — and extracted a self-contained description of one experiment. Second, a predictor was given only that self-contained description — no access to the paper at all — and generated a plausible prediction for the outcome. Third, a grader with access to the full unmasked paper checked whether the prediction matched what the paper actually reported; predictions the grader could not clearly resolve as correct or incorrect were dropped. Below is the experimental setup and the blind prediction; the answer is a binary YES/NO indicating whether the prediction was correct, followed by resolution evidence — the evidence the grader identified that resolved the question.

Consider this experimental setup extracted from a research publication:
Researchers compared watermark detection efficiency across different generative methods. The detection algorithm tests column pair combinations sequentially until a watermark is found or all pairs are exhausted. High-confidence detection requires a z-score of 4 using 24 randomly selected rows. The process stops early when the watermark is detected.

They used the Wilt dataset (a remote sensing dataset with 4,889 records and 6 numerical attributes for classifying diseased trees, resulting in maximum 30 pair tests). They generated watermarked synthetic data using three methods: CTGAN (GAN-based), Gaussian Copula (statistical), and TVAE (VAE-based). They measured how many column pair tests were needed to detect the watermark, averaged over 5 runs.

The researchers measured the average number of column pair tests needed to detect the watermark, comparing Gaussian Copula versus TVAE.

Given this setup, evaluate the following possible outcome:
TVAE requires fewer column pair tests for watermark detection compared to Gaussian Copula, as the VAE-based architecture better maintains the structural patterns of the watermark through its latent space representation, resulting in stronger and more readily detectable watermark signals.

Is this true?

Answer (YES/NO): YES